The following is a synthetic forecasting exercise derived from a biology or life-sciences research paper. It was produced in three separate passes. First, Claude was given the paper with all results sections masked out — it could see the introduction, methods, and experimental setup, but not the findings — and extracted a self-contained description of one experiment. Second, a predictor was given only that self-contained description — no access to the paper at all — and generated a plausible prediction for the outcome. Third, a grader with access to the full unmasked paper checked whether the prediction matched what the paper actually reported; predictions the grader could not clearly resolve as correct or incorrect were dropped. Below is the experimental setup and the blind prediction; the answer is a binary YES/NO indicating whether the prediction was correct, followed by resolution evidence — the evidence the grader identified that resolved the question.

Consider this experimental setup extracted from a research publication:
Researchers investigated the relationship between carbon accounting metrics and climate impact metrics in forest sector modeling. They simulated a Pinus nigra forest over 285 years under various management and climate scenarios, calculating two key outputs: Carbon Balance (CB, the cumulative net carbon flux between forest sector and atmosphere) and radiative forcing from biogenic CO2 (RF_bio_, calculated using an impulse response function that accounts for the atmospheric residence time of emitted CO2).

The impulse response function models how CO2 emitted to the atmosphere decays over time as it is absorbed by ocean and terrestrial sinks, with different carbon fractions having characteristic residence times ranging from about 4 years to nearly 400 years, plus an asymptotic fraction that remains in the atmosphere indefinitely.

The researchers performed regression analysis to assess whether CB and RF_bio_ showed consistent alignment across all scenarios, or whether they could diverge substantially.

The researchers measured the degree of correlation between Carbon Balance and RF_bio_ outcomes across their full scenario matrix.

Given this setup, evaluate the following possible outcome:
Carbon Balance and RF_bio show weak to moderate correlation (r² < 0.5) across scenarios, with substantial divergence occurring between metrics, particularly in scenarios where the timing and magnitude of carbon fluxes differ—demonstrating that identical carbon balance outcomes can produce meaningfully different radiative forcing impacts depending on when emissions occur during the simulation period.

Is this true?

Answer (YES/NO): NO